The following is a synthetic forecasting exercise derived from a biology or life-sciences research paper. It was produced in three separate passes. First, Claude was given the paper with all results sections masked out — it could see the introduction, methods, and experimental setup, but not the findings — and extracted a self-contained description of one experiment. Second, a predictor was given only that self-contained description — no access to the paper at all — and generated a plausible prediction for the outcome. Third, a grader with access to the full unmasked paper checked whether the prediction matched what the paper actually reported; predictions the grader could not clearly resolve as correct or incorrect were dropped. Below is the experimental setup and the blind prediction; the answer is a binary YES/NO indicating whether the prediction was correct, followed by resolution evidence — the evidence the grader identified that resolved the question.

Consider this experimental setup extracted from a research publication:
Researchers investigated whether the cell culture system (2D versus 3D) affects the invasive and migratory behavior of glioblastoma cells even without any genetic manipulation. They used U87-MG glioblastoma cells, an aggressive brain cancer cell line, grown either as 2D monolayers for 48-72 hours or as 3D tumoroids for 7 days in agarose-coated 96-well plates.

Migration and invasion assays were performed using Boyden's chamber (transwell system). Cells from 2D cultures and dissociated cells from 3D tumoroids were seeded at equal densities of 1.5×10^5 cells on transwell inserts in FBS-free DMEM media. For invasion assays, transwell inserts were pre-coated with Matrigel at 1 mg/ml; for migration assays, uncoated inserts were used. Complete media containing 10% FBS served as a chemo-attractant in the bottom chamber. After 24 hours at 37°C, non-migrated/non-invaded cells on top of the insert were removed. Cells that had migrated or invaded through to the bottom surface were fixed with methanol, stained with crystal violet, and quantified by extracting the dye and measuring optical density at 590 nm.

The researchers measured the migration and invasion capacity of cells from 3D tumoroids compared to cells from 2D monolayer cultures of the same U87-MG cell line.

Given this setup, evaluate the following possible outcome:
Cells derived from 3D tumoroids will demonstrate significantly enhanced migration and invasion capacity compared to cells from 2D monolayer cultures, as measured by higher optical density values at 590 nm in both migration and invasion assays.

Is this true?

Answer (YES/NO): YES